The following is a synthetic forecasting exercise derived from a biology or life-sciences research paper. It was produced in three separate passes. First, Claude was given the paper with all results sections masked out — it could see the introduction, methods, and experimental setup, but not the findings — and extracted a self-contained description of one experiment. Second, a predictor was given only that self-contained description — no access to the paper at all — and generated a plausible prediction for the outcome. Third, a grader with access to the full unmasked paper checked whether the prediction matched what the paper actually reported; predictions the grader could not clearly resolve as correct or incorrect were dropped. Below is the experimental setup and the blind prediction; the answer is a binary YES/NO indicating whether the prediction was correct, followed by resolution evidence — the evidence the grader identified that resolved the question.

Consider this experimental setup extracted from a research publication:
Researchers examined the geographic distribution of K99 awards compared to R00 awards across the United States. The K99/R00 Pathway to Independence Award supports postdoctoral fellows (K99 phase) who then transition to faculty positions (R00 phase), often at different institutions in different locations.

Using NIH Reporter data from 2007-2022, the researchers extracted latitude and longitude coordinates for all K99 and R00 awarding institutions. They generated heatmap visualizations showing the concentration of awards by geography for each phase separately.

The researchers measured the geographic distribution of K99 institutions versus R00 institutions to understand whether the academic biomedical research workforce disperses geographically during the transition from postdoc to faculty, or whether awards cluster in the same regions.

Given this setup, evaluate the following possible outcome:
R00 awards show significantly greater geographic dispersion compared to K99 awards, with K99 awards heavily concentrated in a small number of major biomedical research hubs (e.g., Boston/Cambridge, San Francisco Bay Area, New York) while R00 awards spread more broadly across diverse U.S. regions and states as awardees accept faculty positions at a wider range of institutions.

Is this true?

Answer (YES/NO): YES